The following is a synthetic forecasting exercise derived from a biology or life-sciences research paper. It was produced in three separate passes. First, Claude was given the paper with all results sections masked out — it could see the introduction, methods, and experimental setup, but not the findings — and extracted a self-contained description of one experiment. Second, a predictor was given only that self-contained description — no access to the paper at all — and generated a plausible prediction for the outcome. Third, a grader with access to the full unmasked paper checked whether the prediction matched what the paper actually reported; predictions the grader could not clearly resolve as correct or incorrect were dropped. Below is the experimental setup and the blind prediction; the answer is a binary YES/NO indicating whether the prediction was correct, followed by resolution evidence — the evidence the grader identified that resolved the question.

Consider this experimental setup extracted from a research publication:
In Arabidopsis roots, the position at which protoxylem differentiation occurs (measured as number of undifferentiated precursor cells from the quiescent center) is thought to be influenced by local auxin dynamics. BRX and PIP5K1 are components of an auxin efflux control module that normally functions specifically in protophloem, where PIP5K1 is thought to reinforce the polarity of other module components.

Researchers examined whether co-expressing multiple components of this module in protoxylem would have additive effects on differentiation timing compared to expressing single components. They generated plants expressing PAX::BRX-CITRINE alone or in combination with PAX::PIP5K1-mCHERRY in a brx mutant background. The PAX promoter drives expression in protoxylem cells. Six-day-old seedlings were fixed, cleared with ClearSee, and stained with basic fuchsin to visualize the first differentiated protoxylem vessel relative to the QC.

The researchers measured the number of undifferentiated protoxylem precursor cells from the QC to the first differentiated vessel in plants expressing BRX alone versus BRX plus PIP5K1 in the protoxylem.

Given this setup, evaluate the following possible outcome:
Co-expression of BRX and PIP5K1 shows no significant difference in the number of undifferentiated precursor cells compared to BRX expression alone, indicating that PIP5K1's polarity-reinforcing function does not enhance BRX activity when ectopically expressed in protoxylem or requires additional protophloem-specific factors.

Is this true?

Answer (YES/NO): NO